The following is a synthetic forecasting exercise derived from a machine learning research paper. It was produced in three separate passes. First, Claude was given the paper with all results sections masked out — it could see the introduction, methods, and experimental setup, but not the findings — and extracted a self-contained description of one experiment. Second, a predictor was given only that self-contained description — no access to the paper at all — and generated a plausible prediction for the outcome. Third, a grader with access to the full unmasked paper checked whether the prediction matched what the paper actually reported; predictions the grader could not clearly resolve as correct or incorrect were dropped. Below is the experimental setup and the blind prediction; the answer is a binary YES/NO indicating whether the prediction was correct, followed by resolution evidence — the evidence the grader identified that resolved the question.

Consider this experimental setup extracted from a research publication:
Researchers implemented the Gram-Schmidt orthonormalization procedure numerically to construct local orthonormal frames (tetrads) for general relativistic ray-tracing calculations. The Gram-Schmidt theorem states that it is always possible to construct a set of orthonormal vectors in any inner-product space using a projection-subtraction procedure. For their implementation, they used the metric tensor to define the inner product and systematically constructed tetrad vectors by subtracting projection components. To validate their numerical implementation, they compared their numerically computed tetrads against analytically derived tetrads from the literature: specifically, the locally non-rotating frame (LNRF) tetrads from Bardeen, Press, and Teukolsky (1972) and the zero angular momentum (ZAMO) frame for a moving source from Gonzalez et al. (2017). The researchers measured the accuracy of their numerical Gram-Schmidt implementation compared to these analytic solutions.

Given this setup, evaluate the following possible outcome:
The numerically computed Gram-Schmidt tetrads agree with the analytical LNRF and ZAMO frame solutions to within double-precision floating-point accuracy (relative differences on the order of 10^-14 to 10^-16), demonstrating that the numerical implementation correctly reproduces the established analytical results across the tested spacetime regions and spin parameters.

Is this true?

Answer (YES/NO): YES